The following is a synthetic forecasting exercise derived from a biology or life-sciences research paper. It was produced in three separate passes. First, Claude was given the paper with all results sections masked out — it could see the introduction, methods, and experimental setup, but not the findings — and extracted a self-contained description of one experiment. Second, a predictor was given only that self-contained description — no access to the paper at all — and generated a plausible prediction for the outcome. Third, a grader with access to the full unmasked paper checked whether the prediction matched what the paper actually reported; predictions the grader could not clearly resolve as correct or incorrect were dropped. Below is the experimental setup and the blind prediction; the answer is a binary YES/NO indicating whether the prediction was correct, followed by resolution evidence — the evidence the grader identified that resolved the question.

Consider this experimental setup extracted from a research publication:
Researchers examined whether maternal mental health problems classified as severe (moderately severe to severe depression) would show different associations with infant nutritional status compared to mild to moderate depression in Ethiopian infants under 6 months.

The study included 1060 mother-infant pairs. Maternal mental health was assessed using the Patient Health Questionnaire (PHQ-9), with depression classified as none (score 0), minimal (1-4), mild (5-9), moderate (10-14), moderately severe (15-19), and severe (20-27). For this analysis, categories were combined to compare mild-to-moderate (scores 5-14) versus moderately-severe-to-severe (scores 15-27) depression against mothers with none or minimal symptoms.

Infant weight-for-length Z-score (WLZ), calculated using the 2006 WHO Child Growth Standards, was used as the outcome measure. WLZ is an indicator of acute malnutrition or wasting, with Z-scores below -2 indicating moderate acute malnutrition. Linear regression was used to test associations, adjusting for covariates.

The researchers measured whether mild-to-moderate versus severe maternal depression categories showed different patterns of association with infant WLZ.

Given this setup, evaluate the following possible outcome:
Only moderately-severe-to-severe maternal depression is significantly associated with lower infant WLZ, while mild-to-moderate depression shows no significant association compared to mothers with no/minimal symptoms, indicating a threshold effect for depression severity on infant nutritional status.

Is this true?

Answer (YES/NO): NO